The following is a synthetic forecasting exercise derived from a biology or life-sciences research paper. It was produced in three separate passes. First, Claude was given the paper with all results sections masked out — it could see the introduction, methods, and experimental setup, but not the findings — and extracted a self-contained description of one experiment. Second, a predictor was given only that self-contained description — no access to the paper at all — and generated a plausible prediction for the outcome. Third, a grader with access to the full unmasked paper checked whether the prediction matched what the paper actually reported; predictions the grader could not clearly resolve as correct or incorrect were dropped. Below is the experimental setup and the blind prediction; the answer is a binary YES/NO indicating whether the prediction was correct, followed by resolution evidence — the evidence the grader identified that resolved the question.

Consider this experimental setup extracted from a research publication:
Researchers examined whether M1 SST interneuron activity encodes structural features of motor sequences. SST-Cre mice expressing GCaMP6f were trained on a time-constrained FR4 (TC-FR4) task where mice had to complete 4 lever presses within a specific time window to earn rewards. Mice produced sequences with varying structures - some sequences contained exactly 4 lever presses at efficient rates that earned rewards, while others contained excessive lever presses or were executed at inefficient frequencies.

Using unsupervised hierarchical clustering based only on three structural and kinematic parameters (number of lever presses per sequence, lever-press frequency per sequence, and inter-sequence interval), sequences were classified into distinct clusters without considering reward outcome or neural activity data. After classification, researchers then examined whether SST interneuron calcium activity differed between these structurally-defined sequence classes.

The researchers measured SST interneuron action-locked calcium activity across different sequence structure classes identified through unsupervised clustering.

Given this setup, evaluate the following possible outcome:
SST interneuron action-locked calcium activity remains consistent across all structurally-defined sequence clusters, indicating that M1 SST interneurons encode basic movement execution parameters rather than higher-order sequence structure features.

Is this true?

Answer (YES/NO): NO